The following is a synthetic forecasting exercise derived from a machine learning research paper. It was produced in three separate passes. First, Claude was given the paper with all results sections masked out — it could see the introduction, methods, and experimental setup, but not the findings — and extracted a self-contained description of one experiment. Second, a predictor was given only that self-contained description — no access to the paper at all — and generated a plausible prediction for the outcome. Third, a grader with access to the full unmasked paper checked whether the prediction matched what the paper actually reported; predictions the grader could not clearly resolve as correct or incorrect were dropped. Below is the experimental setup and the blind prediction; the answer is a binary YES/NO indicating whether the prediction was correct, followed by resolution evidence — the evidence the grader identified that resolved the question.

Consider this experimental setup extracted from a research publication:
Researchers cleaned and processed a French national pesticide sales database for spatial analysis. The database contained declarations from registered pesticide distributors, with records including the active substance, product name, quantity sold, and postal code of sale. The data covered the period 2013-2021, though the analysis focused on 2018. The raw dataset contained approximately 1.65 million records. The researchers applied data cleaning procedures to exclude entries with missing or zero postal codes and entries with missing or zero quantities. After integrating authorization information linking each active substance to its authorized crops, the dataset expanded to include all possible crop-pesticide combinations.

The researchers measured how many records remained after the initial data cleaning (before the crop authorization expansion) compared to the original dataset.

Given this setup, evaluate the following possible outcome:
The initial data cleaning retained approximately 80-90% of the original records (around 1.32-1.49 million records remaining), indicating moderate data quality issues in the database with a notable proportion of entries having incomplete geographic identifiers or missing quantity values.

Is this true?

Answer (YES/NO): NO